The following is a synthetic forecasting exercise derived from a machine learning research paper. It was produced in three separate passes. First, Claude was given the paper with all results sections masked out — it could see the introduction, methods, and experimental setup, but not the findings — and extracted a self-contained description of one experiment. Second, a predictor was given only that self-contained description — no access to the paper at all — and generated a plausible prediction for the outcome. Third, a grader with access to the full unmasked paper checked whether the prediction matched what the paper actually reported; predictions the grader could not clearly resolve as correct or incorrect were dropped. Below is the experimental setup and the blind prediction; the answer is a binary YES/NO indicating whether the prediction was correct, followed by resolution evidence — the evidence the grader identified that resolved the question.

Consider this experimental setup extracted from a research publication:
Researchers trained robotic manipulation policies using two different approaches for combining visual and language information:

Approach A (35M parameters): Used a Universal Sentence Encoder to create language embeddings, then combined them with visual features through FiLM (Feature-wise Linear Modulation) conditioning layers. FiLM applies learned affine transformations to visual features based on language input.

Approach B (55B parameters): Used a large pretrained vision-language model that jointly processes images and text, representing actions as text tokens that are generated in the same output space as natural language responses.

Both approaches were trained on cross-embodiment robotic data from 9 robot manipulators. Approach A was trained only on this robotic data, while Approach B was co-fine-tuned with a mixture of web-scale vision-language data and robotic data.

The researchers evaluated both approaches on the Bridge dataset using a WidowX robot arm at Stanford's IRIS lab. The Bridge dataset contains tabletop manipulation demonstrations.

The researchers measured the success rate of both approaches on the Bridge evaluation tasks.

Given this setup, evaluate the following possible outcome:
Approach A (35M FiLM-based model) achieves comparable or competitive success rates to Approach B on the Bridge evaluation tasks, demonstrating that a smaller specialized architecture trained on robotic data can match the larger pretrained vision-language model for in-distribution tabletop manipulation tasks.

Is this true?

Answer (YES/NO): NO